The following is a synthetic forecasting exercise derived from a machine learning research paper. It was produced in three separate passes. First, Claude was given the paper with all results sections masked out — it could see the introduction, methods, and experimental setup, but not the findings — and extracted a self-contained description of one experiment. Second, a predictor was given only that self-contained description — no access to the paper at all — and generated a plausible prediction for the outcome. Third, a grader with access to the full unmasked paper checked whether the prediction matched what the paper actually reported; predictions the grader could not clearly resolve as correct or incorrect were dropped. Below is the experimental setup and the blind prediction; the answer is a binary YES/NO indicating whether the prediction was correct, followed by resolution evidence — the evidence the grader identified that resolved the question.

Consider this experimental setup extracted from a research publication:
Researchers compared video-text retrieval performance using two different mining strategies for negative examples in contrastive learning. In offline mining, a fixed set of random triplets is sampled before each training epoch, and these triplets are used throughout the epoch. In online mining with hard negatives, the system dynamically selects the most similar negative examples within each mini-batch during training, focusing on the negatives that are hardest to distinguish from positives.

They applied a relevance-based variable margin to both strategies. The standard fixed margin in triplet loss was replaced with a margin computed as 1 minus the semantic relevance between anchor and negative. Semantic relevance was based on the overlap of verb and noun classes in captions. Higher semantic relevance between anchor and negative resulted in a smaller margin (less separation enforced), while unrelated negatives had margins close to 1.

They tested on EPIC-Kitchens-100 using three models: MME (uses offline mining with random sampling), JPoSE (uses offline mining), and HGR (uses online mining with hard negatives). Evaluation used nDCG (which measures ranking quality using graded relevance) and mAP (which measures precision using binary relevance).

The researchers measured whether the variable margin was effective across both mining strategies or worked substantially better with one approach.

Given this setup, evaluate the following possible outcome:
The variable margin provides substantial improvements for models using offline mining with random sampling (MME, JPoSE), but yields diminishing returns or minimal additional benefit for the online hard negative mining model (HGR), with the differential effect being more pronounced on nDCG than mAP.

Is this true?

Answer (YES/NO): NO